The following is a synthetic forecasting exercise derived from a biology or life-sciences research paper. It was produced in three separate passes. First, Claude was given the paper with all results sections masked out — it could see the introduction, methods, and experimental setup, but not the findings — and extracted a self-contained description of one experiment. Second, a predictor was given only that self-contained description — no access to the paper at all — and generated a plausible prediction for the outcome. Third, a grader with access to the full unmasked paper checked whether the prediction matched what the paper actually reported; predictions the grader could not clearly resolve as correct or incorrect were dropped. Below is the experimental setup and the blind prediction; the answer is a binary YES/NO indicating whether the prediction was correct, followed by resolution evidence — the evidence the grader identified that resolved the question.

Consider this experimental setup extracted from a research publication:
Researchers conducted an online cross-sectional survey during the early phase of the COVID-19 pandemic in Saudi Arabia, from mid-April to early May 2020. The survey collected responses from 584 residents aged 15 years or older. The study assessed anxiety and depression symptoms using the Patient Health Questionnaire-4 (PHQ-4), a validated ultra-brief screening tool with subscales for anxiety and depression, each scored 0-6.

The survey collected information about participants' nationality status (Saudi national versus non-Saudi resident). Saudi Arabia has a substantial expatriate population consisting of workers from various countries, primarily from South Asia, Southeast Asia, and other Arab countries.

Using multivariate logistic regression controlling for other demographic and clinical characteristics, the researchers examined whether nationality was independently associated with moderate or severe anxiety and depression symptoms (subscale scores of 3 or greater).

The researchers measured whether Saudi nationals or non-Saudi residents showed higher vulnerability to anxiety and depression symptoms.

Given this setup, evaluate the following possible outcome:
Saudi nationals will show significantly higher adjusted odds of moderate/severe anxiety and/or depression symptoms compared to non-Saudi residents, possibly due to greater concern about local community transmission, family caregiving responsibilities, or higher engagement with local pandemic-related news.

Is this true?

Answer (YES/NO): NO